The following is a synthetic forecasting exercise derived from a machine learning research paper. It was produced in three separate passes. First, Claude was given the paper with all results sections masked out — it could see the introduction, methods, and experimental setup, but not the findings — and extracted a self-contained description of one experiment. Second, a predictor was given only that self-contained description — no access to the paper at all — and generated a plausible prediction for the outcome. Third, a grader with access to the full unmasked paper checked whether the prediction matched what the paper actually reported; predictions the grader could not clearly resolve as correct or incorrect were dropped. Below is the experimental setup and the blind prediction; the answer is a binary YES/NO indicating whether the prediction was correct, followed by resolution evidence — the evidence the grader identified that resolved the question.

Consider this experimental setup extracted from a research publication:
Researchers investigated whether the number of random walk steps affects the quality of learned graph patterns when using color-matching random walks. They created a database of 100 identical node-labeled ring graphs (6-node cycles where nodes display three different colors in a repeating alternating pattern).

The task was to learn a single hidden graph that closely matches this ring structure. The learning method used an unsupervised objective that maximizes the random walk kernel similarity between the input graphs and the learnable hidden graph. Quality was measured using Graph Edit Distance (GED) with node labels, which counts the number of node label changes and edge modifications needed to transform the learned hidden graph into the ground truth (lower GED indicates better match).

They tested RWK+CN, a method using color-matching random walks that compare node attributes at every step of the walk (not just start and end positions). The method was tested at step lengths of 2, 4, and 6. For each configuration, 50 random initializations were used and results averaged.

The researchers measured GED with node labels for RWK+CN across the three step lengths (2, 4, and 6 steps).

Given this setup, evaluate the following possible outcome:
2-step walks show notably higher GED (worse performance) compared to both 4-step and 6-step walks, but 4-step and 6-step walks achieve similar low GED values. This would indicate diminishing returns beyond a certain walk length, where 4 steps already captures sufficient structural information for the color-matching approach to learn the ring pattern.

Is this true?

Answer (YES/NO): NO